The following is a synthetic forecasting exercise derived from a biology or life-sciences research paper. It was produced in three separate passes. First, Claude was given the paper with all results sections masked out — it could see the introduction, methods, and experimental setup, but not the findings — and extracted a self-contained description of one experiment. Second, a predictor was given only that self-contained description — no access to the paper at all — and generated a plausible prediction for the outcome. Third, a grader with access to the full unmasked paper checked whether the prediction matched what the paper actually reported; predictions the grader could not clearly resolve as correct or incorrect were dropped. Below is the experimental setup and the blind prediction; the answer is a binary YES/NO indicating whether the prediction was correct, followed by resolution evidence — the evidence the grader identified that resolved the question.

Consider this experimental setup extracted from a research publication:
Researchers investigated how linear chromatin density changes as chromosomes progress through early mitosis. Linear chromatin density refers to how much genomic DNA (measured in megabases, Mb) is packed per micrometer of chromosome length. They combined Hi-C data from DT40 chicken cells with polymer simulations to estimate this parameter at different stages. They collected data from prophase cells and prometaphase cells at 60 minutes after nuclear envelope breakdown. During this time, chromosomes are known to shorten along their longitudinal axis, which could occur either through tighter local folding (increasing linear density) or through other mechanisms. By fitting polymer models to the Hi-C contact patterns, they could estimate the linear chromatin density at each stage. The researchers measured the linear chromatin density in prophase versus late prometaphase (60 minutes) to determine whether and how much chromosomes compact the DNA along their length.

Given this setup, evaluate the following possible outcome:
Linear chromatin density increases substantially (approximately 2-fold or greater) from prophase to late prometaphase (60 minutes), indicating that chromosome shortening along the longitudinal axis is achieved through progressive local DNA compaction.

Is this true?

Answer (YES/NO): YES